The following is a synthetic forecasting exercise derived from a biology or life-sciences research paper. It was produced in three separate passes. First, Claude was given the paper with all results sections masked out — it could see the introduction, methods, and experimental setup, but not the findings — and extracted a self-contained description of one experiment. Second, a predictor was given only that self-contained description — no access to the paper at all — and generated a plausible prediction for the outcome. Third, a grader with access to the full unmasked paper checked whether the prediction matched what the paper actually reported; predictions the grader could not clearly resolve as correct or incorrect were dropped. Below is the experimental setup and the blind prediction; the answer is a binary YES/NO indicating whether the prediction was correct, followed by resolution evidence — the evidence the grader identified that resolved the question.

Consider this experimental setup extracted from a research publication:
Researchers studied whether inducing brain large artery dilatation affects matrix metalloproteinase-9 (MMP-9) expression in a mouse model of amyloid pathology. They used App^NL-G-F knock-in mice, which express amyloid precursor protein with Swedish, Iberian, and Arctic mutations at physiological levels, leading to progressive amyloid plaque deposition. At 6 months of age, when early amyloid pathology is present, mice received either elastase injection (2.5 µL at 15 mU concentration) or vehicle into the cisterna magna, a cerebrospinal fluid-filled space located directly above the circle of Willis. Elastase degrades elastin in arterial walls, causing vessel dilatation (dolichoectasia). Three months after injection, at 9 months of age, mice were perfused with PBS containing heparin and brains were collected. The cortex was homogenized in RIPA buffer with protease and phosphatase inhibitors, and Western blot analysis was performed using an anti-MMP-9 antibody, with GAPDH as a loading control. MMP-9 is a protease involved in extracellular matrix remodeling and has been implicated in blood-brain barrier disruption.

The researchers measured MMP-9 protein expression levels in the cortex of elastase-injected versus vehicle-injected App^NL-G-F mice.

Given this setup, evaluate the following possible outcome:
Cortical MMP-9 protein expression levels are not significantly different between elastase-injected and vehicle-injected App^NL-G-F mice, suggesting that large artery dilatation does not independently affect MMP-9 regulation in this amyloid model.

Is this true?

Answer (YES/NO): NO